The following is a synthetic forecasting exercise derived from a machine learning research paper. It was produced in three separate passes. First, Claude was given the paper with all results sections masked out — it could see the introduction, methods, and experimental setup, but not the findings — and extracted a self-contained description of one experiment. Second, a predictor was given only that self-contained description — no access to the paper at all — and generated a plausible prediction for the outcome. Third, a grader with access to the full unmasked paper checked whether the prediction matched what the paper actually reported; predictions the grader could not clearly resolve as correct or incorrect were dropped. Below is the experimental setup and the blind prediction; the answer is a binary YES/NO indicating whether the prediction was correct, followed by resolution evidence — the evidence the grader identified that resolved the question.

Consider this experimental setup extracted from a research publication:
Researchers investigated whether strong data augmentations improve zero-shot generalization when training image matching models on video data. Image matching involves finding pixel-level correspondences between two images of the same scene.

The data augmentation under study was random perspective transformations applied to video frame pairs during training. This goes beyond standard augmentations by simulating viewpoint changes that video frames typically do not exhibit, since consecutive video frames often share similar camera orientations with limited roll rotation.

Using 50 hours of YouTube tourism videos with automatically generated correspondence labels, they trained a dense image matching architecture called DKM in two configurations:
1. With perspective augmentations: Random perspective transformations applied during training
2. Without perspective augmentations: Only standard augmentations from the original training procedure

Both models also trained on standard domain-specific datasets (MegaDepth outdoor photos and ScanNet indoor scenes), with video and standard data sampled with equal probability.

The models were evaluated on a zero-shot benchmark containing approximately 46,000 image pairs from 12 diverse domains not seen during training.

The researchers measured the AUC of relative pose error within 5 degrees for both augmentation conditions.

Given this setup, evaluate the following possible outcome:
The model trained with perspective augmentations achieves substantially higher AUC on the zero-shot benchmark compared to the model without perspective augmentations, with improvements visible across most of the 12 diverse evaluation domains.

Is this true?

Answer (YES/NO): NO